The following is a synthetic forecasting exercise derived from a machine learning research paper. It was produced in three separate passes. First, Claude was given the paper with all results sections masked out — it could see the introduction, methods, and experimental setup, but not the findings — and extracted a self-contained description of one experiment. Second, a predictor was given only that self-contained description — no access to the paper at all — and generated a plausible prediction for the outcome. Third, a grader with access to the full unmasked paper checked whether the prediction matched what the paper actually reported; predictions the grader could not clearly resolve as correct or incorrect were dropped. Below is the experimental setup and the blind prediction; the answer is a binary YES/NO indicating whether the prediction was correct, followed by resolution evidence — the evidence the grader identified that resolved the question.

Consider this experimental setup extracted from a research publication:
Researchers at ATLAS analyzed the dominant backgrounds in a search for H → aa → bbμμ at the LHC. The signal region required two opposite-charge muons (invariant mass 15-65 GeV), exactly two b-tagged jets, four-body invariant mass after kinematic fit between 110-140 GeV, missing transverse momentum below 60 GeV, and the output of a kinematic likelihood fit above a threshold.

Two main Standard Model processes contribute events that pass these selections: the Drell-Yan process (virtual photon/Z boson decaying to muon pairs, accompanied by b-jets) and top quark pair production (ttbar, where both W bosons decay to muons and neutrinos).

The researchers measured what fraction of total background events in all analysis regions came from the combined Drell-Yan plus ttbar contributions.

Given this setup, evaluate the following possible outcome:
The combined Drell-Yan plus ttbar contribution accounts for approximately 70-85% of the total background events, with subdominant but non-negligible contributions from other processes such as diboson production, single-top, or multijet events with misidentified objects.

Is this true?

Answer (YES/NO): NO